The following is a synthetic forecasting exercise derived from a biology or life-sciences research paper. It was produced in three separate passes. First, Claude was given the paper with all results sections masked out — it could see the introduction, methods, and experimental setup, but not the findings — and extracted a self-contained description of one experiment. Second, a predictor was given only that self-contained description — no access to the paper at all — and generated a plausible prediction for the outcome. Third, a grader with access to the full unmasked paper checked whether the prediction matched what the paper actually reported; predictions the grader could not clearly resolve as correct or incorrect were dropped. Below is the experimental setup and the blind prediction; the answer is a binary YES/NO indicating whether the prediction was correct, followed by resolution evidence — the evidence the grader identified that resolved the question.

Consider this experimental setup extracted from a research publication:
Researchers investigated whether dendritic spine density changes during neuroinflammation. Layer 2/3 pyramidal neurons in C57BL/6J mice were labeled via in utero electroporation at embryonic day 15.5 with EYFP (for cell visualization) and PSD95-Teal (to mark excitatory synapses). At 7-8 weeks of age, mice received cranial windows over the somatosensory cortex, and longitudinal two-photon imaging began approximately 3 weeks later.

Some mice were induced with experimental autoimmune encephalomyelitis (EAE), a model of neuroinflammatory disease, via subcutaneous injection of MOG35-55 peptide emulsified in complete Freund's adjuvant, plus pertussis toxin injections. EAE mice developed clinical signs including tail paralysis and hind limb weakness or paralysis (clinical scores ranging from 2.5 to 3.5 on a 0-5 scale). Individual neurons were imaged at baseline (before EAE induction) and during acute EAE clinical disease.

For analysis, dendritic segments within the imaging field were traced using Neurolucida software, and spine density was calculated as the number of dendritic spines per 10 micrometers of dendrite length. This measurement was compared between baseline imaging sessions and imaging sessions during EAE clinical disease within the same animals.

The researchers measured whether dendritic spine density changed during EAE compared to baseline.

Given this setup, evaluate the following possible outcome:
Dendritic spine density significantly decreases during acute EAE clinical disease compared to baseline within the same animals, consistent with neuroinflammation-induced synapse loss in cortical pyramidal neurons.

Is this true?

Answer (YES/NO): NO